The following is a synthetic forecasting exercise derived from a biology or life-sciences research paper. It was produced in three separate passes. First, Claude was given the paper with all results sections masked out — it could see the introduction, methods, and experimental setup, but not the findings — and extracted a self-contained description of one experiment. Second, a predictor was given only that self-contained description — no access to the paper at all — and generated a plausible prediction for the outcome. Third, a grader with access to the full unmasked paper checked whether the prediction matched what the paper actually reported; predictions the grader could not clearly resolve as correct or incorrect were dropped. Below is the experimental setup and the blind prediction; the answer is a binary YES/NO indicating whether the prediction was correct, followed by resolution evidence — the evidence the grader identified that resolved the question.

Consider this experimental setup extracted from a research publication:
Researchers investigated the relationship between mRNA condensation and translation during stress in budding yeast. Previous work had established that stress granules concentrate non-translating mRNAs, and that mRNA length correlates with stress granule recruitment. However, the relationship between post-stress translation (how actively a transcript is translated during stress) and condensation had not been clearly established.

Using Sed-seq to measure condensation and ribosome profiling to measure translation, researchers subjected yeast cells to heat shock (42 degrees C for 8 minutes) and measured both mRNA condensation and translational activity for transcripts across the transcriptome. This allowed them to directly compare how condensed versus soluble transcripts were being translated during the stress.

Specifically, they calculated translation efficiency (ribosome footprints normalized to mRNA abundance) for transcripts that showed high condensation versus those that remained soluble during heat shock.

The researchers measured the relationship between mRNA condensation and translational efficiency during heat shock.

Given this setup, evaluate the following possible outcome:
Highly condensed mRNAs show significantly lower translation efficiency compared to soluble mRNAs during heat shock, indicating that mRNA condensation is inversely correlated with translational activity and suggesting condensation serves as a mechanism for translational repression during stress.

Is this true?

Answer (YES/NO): YES